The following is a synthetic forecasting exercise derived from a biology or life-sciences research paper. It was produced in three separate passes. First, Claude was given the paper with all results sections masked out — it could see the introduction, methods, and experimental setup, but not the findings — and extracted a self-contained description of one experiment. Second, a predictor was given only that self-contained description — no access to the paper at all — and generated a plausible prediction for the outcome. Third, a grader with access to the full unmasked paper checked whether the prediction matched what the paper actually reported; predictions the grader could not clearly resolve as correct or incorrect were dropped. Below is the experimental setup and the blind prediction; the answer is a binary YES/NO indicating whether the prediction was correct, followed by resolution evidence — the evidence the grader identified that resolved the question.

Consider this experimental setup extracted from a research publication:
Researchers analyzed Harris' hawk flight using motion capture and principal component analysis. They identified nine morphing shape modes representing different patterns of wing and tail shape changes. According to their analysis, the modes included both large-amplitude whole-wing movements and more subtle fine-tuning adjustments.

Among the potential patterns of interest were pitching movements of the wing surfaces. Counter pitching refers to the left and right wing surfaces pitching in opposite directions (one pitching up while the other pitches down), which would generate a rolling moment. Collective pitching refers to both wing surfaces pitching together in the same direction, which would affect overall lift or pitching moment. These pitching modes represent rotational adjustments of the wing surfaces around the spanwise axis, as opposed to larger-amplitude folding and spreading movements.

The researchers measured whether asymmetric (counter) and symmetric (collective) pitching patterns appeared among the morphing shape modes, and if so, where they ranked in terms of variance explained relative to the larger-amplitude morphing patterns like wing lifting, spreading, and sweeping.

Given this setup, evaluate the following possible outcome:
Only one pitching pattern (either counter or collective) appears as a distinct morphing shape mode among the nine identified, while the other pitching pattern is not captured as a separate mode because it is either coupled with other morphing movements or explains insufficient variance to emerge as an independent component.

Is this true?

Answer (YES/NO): NO